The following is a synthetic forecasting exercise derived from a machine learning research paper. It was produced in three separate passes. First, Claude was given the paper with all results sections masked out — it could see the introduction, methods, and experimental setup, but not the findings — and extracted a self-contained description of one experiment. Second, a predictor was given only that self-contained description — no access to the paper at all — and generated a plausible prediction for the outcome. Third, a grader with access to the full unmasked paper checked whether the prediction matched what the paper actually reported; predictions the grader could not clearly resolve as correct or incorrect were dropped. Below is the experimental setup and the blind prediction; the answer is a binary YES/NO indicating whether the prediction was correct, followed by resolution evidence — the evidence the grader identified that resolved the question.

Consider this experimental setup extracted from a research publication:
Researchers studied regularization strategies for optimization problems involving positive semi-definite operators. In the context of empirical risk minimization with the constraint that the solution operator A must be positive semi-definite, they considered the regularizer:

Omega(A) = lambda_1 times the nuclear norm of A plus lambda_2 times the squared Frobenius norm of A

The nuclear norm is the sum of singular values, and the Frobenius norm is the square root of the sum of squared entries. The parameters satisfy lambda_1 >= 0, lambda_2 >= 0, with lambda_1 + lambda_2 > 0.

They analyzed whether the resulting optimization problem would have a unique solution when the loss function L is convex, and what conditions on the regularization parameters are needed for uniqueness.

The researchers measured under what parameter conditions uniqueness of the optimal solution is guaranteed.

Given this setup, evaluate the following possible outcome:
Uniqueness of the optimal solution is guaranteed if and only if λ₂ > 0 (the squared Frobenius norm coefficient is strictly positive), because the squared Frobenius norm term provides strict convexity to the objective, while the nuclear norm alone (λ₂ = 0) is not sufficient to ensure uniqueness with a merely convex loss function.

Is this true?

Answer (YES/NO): NO